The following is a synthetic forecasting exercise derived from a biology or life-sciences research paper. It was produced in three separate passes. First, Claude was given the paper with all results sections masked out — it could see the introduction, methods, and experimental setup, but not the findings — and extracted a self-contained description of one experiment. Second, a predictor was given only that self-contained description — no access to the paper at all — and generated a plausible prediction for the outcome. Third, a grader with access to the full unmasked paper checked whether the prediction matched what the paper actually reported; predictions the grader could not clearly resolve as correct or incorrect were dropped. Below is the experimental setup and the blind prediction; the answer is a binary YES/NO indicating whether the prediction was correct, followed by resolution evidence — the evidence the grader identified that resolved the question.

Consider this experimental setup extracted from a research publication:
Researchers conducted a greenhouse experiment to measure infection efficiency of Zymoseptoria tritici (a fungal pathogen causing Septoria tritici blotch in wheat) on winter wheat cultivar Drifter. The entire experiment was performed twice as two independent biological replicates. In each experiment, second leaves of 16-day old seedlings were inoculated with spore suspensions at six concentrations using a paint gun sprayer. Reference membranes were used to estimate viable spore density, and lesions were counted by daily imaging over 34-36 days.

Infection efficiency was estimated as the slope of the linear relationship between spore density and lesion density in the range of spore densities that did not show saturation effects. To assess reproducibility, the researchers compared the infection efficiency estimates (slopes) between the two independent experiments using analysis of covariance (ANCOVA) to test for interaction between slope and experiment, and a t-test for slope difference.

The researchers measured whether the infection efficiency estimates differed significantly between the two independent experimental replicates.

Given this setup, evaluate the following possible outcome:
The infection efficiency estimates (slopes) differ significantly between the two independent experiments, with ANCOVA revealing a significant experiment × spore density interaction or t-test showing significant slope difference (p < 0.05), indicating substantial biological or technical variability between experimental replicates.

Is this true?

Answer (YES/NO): YES